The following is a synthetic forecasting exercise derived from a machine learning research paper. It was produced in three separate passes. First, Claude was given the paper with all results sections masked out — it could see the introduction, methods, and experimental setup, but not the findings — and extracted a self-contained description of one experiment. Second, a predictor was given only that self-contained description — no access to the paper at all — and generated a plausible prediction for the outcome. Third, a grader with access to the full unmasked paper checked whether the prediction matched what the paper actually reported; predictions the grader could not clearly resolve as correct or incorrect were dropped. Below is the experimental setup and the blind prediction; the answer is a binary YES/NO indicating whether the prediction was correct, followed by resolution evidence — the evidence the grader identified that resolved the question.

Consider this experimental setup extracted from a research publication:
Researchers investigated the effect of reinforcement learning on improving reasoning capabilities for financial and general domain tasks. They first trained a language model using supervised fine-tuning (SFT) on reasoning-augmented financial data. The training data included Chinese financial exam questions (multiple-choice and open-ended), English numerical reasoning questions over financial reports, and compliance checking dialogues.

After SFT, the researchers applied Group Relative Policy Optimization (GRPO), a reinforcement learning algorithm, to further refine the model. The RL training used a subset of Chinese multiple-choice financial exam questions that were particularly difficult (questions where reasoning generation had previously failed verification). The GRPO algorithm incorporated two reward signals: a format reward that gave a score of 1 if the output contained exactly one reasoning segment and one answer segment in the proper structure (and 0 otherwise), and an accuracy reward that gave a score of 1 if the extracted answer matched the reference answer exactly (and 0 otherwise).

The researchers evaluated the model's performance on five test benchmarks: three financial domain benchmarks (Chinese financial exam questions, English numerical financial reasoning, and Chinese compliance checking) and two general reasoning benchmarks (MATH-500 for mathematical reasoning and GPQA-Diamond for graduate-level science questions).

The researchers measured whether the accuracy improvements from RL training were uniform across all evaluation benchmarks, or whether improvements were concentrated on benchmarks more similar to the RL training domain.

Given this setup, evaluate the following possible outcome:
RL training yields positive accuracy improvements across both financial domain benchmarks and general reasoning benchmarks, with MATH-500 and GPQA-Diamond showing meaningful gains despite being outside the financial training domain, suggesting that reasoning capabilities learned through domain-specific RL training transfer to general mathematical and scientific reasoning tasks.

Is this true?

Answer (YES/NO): NO